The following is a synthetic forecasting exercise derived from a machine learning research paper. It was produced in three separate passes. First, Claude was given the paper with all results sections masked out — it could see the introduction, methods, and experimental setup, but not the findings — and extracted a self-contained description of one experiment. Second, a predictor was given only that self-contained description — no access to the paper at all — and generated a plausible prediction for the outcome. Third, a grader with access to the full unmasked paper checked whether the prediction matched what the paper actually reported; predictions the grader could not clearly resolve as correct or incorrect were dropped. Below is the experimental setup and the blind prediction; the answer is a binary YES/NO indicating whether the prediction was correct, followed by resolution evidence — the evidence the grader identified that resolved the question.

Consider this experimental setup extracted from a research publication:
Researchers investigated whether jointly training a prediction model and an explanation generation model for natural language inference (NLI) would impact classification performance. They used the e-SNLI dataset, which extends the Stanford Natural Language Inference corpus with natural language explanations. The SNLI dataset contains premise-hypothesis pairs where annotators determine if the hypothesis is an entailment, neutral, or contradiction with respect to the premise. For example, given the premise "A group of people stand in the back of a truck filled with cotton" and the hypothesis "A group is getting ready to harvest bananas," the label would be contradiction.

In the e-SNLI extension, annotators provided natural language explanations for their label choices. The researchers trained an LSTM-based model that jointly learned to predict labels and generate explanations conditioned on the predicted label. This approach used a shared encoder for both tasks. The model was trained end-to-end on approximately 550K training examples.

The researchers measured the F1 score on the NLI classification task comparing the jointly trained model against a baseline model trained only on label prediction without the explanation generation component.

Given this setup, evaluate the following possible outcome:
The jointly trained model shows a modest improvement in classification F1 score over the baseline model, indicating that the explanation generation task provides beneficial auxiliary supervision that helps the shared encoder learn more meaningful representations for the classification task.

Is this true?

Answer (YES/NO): NO